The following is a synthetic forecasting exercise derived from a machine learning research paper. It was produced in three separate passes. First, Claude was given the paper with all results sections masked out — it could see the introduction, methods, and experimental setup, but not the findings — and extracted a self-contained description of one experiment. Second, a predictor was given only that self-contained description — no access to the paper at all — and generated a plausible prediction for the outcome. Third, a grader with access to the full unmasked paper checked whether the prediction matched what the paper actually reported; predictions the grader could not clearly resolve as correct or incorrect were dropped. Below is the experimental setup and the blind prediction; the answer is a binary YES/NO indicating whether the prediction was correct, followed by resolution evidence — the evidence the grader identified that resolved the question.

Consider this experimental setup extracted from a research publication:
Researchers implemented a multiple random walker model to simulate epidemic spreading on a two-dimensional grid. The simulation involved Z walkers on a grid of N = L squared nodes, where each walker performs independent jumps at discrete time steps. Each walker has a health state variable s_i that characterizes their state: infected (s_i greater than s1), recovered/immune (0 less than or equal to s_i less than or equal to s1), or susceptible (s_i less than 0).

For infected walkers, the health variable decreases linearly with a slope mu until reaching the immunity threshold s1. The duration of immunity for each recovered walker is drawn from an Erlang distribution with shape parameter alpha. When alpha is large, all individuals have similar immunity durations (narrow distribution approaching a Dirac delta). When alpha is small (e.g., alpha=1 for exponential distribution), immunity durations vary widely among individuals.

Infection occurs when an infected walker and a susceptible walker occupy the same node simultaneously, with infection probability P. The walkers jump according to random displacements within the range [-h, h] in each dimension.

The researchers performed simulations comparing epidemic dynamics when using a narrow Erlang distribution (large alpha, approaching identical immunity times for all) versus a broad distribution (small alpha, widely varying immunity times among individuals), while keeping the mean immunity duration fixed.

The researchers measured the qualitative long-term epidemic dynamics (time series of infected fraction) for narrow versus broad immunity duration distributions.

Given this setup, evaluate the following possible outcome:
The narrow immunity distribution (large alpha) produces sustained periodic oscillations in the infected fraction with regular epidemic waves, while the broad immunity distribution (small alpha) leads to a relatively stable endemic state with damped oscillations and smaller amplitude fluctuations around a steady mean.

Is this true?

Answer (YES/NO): NO